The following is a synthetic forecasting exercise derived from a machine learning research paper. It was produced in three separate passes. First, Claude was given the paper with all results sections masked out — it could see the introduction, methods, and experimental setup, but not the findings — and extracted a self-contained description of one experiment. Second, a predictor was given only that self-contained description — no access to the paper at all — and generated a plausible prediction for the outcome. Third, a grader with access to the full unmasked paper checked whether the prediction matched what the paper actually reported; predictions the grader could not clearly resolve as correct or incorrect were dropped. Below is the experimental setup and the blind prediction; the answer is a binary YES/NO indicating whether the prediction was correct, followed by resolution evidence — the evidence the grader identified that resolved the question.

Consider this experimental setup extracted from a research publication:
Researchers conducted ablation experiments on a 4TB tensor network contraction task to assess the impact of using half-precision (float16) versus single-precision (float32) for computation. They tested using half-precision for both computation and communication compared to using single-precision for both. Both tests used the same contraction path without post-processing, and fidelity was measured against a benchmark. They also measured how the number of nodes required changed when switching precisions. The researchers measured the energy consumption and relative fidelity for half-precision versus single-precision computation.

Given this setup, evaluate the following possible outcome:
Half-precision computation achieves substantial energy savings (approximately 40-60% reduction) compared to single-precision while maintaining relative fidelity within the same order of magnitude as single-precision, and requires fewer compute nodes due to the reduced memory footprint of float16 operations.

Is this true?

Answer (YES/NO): NO